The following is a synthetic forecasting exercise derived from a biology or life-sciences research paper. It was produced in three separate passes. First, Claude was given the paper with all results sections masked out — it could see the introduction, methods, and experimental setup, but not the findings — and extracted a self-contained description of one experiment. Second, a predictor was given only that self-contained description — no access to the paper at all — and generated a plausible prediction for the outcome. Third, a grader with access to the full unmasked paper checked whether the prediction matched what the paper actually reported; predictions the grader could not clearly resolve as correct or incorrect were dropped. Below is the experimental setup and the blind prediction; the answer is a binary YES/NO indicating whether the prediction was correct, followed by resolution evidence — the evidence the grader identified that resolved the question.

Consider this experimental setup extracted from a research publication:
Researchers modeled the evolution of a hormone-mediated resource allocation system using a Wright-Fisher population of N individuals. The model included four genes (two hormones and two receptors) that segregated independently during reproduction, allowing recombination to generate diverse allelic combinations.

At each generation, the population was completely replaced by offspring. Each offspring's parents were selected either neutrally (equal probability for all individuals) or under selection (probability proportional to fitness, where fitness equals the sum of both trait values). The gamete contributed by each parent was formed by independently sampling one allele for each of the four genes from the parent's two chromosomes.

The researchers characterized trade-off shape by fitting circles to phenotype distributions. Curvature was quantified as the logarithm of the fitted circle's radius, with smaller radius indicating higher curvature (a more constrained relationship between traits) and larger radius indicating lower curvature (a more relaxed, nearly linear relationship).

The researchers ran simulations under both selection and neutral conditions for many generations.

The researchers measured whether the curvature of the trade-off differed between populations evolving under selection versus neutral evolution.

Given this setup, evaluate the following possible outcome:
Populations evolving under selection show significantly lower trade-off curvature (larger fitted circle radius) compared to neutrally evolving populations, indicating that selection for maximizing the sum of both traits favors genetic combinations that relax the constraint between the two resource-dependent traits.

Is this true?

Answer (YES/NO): NO